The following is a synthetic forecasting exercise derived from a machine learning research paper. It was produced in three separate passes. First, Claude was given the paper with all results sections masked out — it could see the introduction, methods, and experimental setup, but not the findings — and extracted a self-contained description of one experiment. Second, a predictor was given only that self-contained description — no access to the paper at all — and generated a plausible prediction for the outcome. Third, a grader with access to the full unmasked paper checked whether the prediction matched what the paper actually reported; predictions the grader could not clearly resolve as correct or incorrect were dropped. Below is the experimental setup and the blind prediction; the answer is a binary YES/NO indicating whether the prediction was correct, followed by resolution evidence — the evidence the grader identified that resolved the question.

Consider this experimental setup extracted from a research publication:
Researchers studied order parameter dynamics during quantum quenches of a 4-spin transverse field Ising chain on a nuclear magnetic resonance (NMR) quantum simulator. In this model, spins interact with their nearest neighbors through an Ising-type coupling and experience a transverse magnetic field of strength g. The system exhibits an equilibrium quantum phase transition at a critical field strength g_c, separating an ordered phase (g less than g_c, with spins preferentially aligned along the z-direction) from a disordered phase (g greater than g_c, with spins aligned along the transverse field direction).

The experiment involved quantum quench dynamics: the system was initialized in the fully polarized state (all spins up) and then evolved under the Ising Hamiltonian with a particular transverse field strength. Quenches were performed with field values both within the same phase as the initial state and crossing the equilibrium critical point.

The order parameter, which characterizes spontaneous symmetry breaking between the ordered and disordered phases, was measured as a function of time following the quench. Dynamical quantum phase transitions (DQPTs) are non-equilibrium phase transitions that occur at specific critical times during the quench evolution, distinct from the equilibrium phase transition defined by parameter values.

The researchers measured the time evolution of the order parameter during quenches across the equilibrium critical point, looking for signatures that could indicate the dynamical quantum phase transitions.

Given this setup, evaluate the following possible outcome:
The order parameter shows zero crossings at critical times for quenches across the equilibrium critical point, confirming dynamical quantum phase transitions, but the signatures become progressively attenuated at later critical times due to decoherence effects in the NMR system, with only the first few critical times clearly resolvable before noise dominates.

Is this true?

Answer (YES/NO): NO